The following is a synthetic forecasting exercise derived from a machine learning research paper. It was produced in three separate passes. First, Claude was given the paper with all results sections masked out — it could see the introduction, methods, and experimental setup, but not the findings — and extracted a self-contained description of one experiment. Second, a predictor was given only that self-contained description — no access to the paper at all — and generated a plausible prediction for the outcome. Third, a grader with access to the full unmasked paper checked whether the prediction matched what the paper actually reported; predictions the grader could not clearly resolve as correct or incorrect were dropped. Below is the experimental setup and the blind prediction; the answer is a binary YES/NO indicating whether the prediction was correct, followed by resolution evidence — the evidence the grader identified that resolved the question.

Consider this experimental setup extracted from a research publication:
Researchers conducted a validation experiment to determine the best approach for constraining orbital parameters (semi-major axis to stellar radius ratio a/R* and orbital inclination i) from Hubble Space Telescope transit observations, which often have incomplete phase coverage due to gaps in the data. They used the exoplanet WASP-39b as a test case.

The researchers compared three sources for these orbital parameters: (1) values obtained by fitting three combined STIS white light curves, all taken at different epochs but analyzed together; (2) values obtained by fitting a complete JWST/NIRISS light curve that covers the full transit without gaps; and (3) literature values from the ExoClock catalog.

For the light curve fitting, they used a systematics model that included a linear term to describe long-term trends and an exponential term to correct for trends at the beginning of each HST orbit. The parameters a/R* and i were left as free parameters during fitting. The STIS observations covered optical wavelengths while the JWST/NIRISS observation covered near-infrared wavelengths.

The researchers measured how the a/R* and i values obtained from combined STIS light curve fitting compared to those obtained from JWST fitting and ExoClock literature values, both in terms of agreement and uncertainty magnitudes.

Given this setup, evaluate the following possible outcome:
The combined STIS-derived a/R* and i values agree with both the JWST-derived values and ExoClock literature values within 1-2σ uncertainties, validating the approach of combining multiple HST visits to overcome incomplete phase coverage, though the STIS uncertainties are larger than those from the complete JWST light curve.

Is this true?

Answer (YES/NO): NO